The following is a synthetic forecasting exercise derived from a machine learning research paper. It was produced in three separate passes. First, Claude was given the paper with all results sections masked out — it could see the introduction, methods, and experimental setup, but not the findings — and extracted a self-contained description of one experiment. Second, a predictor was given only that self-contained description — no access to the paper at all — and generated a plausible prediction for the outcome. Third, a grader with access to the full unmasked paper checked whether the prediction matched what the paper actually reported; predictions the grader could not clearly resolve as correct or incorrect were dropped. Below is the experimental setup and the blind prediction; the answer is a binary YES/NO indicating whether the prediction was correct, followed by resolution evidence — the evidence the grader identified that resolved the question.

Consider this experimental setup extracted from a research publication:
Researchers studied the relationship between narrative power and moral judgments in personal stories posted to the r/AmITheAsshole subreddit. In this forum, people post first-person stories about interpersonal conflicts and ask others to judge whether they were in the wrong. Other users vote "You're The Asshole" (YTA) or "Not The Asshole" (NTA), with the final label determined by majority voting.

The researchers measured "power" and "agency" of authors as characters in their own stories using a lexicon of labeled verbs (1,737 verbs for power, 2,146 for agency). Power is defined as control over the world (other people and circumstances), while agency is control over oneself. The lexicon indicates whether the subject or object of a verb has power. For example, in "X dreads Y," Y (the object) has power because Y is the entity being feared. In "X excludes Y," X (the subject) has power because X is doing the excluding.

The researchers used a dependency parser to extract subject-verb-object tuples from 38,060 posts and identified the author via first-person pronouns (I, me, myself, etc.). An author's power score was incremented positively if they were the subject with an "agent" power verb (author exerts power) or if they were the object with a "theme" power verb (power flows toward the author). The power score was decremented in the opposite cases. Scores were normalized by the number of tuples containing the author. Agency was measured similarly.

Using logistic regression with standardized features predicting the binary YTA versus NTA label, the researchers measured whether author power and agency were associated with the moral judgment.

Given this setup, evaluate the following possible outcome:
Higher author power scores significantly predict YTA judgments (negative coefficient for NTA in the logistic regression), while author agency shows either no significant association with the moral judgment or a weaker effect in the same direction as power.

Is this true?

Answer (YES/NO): NO